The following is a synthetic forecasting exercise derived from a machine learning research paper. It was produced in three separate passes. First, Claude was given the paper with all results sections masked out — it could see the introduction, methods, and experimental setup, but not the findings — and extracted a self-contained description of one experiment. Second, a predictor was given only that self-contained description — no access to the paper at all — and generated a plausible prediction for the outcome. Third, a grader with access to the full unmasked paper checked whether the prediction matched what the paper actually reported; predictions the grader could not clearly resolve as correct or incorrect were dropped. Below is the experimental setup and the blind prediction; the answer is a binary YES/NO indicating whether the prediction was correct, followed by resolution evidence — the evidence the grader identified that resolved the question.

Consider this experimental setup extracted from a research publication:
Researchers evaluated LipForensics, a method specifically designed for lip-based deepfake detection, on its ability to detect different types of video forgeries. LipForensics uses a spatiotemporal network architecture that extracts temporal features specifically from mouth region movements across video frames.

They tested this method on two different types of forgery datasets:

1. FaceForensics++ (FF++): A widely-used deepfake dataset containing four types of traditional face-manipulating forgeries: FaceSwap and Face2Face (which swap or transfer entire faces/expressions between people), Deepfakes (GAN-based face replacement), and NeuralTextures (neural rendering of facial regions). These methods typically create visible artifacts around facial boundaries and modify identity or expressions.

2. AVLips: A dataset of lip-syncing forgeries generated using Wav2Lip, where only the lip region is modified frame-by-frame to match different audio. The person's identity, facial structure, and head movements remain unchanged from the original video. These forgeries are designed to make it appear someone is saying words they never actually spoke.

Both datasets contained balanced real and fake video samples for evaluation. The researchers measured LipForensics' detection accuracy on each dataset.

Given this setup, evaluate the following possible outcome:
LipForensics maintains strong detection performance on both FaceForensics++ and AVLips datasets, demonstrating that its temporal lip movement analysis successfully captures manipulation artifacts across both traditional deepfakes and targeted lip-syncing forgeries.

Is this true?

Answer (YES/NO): NO